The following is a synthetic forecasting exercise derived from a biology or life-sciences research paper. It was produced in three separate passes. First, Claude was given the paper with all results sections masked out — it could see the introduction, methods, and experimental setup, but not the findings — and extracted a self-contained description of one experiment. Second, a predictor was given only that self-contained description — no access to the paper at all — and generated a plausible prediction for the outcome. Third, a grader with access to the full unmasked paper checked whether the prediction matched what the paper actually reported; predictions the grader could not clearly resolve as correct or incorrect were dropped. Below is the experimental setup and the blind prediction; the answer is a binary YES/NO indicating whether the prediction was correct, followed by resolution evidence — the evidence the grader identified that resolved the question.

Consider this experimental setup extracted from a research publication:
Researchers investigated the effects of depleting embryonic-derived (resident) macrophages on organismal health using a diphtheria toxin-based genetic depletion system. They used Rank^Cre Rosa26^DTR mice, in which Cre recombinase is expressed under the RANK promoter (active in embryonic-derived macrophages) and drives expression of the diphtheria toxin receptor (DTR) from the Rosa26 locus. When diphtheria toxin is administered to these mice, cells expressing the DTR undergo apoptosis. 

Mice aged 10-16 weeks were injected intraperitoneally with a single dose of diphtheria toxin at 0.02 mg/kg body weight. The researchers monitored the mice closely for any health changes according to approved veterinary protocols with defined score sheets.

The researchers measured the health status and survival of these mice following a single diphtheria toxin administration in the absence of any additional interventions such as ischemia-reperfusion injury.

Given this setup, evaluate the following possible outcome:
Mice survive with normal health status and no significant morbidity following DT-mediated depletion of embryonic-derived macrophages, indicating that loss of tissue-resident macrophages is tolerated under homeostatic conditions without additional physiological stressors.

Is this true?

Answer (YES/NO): NO